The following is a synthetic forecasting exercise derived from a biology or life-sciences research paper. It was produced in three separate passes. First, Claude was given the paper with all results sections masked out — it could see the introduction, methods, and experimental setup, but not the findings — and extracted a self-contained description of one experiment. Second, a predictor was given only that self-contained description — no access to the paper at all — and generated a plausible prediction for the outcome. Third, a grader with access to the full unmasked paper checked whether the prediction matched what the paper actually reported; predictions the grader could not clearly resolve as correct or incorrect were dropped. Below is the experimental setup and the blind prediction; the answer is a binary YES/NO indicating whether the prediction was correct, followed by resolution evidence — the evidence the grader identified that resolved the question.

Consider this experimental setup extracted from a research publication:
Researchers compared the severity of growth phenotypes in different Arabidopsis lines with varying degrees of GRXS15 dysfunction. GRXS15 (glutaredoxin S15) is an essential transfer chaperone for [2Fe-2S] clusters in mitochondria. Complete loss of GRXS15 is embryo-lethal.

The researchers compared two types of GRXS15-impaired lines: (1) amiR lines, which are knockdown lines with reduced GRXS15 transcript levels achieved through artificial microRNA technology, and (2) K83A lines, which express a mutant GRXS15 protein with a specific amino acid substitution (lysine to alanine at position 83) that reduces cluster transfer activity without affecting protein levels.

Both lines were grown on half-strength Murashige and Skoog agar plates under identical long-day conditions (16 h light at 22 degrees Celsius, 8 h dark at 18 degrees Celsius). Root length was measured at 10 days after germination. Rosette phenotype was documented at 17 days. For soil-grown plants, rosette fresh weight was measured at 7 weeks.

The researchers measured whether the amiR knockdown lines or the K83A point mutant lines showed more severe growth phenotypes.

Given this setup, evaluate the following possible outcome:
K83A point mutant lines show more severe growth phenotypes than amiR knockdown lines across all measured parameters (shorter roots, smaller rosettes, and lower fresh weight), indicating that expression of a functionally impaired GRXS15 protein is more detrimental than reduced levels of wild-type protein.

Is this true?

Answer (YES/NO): YES